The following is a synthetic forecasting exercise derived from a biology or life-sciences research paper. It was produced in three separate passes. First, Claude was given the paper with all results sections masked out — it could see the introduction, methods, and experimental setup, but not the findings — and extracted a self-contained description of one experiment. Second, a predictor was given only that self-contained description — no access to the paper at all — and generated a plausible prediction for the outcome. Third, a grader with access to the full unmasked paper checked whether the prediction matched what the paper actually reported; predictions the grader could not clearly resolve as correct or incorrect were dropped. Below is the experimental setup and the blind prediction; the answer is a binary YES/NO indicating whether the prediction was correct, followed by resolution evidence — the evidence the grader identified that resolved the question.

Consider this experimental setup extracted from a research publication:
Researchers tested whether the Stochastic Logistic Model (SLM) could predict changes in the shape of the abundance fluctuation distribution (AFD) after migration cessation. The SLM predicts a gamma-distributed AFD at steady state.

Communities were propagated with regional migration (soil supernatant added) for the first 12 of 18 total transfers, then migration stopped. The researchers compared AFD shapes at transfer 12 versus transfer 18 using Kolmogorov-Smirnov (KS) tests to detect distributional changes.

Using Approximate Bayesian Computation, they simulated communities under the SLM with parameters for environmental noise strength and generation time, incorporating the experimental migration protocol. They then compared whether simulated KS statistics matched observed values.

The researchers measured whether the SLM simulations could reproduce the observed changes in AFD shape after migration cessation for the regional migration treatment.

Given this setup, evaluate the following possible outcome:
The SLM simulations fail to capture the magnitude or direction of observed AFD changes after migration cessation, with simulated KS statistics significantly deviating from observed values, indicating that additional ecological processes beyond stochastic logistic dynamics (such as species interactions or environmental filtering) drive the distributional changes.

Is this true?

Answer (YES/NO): NO